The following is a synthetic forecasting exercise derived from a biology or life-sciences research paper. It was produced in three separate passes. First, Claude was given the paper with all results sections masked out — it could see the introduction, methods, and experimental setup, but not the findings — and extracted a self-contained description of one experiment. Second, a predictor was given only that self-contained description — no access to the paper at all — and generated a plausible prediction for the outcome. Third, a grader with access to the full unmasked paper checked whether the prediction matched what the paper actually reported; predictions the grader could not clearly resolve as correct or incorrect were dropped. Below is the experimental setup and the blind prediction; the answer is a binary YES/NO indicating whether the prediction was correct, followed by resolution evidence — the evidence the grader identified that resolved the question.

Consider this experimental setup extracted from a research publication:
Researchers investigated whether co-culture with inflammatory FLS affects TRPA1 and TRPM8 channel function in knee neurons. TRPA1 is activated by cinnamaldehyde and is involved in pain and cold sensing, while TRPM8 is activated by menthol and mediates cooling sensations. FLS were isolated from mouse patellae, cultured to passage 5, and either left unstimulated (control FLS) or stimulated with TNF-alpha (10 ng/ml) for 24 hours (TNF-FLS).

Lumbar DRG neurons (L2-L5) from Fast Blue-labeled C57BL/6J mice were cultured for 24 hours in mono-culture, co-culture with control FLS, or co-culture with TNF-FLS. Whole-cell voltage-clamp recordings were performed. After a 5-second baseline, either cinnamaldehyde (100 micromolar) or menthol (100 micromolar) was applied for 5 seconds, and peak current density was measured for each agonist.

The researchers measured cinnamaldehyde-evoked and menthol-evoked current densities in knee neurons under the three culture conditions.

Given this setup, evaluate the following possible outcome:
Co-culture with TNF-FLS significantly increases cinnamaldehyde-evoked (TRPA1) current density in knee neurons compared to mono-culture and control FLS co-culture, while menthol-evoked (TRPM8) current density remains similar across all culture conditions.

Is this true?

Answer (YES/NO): NO